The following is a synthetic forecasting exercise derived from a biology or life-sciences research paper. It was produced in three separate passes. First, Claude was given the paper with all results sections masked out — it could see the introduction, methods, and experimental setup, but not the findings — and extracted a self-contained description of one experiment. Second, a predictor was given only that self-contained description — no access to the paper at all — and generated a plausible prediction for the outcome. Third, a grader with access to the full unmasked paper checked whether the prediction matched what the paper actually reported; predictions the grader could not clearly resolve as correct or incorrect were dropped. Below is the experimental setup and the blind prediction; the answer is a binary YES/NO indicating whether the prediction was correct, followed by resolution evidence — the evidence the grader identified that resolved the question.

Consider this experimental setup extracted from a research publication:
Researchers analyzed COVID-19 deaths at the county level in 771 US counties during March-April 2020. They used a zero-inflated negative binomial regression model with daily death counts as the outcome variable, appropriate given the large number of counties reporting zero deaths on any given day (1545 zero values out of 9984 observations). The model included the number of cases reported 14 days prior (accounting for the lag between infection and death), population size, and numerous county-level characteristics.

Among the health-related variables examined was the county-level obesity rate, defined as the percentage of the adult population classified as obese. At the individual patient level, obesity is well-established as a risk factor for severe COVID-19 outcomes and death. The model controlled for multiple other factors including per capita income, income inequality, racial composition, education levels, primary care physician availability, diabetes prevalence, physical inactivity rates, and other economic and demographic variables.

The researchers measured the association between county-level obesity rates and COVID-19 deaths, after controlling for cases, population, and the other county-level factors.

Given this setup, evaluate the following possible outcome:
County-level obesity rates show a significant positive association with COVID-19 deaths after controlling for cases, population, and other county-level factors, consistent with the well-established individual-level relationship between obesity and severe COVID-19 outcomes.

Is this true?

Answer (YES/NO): NO